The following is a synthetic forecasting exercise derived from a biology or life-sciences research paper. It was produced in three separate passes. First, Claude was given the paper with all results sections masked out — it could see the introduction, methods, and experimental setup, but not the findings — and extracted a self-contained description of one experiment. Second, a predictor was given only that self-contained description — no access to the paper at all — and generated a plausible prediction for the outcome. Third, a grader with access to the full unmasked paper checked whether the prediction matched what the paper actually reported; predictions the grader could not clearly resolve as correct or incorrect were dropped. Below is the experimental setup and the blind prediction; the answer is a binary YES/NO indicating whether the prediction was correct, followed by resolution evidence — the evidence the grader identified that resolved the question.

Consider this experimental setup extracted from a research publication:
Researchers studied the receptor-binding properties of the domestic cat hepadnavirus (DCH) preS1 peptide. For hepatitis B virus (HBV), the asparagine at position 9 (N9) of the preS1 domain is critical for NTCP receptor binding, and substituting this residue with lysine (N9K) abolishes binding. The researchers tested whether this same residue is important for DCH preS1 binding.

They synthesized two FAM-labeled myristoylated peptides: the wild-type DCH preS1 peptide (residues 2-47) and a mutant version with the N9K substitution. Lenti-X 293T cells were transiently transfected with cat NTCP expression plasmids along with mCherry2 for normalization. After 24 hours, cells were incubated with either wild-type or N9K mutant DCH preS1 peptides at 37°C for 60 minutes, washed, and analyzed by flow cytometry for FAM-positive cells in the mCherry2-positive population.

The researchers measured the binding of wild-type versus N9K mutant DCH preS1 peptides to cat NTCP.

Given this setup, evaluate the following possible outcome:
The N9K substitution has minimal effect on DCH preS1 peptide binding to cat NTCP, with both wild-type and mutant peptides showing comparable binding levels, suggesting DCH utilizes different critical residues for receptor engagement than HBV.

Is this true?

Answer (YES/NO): NO